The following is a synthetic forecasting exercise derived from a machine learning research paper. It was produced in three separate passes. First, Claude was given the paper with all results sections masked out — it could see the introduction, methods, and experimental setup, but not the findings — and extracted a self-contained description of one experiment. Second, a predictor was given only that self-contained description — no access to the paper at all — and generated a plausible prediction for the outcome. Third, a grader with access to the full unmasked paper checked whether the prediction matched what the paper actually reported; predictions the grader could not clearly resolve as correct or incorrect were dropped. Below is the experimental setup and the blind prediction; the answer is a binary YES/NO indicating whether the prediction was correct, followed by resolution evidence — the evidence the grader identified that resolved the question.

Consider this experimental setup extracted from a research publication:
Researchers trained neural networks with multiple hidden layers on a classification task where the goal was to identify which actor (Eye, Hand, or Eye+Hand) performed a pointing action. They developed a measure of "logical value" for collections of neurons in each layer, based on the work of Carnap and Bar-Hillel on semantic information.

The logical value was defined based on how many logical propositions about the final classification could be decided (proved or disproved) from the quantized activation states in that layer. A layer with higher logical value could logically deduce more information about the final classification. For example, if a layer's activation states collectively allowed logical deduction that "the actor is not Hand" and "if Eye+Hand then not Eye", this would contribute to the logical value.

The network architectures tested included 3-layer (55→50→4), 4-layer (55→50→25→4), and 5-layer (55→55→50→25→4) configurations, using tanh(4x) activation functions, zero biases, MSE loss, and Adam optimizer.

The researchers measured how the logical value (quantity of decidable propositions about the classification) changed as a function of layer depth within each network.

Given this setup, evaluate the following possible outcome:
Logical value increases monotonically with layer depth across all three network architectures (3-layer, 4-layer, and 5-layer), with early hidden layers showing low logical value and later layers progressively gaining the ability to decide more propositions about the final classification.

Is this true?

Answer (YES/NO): YES